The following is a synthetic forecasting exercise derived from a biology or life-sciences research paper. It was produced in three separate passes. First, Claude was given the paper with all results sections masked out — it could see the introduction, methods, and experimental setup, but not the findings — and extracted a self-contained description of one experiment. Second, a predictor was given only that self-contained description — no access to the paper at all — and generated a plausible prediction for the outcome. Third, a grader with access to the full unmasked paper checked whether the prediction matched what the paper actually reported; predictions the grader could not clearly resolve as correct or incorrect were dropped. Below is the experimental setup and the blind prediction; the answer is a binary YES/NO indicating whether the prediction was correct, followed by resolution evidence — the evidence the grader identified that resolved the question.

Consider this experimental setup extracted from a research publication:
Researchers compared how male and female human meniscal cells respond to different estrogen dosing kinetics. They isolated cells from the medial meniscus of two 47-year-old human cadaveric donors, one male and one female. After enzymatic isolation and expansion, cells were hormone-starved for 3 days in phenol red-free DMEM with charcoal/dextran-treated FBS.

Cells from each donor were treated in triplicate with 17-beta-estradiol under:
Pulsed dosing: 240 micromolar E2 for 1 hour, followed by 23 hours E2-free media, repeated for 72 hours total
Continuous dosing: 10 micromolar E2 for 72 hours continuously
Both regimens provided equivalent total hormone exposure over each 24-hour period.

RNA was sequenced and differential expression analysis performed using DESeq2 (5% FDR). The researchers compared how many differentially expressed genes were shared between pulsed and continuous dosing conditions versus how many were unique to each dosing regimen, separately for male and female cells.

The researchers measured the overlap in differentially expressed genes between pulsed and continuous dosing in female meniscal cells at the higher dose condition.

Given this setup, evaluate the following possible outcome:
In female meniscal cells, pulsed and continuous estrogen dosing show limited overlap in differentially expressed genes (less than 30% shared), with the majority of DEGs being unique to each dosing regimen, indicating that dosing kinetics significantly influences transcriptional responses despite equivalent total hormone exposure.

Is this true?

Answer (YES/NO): YES